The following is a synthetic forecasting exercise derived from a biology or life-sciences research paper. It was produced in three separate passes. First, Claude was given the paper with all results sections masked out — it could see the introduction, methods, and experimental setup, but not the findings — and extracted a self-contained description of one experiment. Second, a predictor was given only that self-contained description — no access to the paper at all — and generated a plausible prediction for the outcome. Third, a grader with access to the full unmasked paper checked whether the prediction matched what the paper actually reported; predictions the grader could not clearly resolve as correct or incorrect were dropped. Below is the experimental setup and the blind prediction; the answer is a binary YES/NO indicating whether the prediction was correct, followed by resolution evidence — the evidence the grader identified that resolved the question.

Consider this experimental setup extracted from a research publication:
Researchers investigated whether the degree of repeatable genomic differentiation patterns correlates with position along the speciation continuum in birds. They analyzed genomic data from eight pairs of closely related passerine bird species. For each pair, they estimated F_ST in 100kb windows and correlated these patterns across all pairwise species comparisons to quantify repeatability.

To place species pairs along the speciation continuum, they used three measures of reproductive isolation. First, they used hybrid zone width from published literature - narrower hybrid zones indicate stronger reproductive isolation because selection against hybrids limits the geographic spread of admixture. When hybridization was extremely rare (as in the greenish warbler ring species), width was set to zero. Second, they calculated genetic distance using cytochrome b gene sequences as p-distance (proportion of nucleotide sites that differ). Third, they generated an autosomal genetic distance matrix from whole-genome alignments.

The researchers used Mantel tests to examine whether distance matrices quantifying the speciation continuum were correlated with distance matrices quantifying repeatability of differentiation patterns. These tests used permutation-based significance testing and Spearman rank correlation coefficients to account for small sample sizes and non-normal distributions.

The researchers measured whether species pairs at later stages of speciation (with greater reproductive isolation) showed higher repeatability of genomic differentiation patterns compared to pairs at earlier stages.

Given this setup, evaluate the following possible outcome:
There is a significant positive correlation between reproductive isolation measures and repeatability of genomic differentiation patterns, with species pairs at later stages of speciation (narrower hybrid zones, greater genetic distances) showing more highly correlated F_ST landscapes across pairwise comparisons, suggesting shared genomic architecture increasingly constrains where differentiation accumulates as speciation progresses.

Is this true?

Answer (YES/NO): YES